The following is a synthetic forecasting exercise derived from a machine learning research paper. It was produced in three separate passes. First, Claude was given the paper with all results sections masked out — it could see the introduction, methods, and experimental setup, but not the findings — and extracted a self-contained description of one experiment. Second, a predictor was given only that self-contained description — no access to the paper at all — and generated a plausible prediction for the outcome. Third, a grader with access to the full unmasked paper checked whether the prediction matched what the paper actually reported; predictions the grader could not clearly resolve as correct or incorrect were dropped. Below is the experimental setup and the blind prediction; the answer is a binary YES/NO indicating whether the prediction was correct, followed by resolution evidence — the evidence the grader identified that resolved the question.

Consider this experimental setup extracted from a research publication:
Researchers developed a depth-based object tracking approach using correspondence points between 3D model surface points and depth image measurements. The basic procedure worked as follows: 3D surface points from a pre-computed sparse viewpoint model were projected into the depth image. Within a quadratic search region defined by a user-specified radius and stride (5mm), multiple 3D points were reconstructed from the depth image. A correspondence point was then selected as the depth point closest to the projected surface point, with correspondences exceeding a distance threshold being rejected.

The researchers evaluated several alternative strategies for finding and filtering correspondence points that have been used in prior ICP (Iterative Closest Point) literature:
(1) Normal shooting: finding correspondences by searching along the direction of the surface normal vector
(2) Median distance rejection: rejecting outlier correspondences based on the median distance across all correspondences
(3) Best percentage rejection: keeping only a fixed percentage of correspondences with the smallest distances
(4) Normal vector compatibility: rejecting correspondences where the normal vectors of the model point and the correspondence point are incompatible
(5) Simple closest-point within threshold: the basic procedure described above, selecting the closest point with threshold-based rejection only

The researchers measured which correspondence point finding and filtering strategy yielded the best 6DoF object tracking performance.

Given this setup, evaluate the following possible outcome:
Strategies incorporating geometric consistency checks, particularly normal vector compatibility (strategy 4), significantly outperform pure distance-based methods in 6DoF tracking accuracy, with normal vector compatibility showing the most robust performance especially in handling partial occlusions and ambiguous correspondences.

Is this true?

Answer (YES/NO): NO